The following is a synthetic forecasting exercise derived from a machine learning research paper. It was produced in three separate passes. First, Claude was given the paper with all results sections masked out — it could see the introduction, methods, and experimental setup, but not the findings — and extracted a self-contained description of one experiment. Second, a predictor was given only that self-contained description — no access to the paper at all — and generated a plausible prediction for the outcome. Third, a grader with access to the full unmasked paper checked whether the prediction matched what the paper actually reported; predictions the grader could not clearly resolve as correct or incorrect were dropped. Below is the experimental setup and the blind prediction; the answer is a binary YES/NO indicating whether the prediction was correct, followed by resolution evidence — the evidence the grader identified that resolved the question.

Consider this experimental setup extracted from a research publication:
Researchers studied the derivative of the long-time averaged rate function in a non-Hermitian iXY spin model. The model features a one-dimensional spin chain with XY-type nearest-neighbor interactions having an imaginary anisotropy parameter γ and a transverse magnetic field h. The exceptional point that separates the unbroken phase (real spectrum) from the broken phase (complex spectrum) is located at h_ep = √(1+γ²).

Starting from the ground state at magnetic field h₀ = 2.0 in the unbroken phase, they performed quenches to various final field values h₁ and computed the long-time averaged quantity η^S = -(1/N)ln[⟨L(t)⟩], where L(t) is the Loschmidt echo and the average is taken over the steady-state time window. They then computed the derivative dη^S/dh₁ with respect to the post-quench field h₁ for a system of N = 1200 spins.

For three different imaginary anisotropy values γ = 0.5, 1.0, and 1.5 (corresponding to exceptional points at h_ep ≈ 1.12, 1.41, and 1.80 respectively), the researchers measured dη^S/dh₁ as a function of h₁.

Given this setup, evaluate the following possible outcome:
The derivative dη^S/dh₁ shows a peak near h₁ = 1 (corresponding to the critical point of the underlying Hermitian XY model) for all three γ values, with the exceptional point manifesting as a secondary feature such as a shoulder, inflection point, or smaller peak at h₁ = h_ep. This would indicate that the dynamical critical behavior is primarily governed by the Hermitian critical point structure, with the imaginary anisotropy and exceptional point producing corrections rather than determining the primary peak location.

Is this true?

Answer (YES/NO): NO